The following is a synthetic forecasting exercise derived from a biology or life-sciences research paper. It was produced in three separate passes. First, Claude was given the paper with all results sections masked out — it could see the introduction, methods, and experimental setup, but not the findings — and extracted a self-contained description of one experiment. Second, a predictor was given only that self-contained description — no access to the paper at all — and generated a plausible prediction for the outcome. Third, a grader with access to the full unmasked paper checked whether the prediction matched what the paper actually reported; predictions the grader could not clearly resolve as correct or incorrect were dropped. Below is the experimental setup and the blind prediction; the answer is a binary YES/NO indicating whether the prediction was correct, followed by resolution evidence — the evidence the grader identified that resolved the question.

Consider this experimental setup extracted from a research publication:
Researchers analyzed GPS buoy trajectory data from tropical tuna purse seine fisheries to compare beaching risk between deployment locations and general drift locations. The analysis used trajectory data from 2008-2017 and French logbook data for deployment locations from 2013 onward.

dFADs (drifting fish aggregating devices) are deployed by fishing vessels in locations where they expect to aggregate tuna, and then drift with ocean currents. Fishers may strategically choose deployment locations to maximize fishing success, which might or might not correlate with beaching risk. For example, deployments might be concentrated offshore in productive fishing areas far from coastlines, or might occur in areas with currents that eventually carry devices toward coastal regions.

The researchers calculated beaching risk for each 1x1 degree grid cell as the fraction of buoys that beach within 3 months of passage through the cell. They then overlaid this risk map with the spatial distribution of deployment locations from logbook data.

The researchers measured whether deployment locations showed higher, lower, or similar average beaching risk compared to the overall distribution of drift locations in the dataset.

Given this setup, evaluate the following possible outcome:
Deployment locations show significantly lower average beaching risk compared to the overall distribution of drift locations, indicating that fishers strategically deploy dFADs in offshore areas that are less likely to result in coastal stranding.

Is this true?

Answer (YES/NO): YES